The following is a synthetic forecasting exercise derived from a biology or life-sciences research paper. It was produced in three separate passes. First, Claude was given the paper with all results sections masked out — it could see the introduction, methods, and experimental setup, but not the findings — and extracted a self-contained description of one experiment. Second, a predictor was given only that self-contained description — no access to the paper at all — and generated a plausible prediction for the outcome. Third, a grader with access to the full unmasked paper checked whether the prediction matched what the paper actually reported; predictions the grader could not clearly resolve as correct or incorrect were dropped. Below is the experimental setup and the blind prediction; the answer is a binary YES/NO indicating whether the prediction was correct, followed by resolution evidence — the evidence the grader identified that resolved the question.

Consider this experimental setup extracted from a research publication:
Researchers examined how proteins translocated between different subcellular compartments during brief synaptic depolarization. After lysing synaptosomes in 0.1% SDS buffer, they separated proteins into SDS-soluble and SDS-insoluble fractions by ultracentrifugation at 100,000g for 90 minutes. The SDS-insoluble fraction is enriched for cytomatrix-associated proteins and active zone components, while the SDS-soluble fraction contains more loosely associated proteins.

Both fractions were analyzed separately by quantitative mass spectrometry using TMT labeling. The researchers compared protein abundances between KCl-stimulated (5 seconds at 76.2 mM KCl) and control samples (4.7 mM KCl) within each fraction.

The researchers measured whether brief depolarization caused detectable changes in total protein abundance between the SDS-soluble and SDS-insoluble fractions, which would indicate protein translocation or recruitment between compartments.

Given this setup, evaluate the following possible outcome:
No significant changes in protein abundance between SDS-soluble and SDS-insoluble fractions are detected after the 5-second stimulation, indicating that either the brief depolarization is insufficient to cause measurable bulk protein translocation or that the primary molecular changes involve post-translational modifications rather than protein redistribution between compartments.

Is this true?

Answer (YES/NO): NO